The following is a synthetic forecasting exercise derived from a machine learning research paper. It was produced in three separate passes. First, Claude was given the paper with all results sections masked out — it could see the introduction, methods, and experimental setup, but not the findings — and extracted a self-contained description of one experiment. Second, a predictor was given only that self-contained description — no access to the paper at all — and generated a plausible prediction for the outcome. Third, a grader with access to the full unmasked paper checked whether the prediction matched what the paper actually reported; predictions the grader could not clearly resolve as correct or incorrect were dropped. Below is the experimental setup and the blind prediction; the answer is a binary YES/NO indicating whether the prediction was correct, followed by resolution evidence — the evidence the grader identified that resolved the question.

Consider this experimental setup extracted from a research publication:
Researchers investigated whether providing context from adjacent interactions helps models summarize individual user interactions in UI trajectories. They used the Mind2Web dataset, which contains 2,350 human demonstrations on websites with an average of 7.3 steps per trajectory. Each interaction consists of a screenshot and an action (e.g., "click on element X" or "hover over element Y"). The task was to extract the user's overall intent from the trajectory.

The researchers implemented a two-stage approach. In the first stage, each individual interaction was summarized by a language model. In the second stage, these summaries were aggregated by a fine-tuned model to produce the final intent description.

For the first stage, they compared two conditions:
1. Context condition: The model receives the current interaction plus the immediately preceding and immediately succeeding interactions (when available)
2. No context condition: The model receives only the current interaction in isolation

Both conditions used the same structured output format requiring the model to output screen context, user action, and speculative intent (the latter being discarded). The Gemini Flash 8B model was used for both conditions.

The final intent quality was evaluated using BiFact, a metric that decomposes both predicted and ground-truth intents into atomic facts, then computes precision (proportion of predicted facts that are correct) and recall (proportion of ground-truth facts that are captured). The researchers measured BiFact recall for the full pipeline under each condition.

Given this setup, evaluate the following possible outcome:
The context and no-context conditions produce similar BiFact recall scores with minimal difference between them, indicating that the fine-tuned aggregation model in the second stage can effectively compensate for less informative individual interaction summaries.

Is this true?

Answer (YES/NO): NO